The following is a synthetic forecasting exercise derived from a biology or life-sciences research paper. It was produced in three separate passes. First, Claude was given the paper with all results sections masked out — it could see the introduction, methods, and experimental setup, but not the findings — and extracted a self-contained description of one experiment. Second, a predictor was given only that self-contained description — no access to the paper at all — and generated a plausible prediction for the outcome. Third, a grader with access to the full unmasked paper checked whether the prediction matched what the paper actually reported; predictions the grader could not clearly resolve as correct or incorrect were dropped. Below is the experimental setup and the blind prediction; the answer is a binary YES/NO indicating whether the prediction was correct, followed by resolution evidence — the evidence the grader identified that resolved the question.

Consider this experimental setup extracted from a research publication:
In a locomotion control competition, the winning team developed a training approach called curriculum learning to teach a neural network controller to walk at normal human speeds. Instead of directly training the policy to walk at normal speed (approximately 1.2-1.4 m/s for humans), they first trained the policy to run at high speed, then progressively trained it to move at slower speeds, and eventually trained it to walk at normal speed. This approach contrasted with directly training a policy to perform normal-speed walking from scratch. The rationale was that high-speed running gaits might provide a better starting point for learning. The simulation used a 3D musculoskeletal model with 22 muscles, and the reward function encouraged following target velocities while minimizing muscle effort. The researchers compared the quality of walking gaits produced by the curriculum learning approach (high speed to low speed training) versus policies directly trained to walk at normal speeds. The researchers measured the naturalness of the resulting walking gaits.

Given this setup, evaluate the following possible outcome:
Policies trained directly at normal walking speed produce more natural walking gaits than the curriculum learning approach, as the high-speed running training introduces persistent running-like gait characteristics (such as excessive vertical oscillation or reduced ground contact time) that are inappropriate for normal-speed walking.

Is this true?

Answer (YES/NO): NO